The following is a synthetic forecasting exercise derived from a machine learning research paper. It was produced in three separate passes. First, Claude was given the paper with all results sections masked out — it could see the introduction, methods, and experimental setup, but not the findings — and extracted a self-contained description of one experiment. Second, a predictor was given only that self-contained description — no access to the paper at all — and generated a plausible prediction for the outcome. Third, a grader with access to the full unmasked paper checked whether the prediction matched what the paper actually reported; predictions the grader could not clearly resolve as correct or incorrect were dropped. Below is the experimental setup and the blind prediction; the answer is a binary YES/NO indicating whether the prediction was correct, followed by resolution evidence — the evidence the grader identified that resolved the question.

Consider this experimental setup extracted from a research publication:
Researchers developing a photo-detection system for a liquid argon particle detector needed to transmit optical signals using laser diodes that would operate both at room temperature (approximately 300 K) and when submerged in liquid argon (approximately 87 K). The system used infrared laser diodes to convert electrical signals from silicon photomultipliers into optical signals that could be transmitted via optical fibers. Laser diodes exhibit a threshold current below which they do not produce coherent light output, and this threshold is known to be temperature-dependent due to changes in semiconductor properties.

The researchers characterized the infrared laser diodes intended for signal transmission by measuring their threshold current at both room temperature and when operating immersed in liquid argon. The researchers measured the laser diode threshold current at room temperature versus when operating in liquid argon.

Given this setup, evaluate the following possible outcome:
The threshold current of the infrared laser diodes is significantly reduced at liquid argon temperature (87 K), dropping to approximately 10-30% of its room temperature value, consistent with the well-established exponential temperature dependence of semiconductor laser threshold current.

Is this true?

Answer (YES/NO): YES